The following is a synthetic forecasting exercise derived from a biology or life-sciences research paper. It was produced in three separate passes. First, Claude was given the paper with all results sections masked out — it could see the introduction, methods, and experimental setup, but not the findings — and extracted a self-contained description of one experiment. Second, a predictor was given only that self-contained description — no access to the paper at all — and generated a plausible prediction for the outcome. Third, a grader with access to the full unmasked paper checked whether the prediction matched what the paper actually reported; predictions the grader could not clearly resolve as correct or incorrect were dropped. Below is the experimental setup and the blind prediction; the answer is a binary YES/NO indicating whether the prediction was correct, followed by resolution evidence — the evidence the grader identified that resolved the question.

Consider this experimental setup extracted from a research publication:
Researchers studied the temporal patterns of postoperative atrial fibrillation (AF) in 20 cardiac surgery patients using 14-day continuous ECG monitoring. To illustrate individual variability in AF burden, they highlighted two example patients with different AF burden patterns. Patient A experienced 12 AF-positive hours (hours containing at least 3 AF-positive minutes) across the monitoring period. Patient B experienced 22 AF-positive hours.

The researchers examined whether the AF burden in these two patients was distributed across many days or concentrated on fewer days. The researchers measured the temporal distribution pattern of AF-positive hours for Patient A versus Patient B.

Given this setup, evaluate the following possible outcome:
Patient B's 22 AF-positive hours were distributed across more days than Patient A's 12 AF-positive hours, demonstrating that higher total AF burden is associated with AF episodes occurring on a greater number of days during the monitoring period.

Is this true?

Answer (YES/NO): NO